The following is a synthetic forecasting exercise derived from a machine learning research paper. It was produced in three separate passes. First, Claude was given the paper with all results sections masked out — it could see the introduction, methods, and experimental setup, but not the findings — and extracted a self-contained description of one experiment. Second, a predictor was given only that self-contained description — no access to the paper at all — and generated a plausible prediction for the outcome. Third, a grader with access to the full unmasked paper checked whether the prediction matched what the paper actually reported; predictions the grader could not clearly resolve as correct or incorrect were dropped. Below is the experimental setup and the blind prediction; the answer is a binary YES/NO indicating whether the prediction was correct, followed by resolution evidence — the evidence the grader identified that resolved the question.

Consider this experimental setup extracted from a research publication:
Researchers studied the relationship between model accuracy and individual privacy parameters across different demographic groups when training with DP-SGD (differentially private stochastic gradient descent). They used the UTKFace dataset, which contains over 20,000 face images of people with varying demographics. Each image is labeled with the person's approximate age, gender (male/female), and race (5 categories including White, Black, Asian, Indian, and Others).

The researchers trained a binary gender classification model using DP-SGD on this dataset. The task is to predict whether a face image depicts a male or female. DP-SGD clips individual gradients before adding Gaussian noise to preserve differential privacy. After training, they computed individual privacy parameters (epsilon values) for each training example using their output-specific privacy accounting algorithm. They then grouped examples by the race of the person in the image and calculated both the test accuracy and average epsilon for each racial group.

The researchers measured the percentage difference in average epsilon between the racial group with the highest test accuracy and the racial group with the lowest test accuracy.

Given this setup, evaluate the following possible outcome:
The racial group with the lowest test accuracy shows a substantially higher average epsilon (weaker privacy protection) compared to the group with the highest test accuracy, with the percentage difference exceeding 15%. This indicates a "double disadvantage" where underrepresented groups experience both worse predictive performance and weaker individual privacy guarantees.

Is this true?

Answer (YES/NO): YES